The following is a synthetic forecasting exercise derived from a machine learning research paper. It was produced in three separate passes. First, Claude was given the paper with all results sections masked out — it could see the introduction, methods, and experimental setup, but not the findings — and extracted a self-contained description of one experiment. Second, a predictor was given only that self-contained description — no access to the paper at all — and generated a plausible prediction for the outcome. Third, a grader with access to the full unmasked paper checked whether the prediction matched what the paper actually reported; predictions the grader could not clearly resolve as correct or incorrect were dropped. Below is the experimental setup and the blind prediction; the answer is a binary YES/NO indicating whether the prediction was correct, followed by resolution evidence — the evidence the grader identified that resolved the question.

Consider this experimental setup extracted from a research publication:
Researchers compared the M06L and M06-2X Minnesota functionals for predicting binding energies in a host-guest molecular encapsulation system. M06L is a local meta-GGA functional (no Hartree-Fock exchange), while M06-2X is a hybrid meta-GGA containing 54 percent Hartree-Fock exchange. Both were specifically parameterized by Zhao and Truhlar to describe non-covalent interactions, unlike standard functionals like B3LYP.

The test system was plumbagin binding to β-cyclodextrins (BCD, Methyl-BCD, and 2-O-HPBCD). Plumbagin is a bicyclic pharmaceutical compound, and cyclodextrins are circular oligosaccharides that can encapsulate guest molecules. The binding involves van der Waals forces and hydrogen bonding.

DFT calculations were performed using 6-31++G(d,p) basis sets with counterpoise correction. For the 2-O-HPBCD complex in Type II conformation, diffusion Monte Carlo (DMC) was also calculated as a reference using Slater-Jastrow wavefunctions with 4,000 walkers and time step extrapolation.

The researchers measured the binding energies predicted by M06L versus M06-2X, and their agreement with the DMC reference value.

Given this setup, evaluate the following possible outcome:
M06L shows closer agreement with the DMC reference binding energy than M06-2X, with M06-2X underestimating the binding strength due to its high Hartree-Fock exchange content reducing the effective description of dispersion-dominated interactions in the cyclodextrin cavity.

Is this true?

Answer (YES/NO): NO